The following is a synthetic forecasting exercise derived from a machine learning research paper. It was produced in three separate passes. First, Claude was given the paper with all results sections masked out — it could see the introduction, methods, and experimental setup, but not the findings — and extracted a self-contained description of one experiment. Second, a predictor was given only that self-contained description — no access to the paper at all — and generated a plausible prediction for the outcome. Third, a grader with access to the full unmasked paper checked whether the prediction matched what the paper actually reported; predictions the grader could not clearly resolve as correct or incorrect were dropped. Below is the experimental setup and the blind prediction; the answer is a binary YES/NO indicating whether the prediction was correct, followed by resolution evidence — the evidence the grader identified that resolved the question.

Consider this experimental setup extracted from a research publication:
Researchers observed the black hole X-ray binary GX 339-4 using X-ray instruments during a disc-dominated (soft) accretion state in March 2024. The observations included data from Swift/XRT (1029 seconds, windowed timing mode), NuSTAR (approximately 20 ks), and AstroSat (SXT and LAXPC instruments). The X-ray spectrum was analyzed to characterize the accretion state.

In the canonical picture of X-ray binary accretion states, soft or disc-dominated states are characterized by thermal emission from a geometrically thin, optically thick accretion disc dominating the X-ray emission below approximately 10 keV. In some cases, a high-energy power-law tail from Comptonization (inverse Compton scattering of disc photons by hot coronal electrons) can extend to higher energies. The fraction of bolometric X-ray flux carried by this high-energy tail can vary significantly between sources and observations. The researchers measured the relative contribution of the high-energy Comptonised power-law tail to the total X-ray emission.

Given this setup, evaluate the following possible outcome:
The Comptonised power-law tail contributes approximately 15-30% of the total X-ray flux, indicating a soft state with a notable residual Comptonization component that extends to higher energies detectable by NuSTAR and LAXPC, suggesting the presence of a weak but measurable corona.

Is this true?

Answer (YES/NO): NO